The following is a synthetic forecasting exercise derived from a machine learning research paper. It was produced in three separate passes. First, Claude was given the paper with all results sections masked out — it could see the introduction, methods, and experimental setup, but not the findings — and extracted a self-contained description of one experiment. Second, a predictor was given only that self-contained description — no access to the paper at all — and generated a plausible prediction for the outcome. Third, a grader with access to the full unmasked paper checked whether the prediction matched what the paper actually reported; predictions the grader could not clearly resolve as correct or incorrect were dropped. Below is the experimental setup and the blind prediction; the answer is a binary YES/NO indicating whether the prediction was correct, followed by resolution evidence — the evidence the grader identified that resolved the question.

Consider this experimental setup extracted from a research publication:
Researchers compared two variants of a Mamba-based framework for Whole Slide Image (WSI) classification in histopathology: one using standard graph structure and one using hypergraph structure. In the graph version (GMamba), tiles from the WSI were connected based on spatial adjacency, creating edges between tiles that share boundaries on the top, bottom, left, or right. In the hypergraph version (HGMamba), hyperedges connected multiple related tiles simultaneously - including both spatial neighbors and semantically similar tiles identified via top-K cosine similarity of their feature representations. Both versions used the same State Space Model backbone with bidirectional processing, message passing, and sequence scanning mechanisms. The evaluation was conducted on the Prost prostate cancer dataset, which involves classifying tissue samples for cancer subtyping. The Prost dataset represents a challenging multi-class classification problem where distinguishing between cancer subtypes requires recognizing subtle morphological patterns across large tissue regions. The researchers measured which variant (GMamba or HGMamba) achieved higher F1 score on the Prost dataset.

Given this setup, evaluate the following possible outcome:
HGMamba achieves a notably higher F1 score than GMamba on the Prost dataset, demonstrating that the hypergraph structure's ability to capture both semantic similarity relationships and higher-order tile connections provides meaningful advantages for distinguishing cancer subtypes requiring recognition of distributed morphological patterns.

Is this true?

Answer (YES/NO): NO